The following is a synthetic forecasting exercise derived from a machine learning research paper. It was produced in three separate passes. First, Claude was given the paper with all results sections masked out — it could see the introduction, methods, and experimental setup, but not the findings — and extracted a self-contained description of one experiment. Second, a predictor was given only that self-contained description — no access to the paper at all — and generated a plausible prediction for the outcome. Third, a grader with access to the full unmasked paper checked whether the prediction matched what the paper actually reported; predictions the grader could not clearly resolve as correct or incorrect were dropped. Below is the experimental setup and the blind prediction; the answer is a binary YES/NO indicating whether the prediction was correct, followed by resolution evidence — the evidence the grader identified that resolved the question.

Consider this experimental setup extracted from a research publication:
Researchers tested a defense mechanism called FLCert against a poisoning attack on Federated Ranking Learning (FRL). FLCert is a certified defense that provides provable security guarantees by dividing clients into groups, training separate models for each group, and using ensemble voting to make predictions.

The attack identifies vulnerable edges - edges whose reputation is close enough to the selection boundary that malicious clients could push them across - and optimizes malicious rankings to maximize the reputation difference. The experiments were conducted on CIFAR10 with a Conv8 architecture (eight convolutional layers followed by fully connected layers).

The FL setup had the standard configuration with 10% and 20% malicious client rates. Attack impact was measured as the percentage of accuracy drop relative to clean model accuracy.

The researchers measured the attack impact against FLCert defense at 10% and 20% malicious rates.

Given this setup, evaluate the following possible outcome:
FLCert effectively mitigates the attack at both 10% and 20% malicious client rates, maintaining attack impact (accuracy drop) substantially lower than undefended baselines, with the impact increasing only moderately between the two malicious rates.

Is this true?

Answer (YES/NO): NO